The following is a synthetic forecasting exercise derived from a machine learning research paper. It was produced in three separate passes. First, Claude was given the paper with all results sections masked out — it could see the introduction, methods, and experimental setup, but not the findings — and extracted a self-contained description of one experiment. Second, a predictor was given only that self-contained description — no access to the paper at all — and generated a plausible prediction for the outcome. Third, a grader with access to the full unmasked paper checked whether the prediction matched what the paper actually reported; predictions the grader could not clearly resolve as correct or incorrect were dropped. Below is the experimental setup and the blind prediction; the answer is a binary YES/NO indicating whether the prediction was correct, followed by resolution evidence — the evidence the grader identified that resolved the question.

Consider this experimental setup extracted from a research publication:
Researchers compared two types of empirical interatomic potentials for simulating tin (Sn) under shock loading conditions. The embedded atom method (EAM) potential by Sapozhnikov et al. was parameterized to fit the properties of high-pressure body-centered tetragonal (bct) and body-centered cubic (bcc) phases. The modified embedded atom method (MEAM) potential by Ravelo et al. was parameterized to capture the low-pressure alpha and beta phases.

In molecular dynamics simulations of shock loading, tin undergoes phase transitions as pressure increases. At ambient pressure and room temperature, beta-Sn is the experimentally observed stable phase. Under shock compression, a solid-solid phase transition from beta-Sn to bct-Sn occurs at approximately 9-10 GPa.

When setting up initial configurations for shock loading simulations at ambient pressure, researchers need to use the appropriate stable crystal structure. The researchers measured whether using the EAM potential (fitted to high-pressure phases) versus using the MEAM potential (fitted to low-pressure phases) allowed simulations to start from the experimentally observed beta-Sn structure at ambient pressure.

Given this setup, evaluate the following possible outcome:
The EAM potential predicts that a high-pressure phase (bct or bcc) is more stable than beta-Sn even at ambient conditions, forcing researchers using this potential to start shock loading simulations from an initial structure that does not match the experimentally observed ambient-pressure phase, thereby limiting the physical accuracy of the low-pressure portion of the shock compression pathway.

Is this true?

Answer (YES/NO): NO